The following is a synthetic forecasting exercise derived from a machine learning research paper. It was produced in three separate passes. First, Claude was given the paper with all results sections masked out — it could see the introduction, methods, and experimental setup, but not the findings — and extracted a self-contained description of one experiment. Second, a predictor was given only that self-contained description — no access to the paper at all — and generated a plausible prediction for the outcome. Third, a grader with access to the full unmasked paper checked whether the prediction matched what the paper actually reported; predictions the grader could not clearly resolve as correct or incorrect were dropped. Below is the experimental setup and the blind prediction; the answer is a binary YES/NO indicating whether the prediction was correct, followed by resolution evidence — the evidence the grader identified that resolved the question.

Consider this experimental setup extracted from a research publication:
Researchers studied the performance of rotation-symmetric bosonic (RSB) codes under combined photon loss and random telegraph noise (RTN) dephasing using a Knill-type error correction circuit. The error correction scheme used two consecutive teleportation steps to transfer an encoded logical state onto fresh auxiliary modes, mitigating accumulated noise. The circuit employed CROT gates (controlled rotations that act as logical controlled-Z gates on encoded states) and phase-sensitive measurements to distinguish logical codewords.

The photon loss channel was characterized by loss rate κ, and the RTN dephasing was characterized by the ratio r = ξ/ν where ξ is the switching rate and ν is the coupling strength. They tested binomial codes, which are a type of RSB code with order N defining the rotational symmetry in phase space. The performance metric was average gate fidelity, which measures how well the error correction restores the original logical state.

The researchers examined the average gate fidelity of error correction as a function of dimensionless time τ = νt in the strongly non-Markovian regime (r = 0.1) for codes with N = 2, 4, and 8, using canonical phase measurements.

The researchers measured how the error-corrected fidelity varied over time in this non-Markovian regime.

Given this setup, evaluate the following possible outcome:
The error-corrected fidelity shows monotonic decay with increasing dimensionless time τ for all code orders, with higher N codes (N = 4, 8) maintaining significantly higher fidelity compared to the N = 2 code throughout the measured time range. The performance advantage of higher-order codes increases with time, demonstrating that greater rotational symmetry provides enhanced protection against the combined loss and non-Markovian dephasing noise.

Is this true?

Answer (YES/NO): NO